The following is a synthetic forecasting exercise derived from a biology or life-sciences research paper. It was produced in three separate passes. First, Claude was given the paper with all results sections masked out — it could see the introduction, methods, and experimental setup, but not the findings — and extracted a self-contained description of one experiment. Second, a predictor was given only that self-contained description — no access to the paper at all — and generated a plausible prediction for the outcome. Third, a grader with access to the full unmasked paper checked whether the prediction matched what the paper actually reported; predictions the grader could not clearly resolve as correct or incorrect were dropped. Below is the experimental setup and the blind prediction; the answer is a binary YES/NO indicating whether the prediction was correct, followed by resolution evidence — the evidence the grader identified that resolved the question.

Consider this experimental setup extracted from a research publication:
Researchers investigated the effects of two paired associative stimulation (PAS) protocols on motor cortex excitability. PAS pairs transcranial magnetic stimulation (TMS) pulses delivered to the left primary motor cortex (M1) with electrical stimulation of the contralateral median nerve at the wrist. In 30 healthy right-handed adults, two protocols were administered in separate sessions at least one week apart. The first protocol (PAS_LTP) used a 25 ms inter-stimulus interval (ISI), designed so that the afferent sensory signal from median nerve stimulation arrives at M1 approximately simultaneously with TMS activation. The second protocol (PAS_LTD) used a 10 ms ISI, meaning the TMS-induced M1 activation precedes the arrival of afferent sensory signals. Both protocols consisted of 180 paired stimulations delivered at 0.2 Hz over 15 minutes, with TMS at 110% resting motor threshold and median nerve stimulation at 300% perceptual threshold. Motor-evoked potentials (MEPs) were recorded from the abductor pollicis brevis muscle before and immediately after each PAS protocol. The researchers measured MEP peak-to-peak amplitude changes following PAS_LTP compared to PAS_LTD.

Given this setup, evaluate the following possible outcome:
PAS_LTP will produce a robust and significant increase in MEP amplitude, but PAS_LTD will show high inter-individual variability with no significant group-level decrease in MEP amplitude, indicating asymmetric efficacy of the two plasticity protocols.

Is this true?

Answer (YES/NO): NO